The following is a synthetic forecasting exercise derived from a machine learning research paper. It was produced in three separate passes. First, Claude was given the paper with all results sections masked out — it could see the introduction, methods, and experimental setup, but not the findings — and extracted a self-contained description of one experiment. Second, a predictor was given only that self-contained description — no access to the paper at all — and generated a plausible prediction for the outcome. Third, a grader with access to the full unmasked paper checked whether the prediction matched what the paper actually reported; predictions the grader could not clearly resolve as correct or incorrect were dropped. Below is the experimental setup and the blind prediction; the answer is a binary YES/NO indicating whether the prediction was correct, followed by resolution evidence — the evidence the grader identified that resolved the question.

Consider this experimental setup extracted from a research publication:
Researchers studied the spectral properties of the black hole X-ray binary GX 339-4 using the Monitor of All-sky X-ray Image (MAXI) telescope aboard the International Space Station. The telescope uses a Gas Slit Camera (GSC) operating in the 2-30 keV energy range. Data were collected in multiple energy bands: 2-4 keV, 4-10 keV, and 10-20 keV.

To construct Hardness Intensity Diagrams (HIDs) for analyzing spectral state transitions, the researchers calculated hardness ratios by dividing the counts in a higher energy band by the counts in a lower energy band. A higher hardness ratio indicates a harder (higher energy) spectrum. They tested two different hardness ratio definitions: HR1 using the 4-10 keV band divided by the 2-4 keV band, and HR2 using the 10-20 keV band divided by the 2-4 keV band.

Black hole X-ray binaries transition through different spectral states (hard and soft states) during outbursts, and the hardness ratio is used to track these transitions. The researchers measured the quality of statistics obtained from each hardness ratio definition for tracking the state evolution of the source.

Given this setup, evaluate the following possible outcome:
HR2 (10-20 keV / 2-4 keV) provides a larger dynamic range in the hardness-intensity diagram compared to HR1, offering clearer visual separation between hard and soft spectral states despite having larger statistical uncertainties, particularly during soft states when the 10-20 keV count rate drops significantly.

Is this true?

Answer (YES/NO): NO